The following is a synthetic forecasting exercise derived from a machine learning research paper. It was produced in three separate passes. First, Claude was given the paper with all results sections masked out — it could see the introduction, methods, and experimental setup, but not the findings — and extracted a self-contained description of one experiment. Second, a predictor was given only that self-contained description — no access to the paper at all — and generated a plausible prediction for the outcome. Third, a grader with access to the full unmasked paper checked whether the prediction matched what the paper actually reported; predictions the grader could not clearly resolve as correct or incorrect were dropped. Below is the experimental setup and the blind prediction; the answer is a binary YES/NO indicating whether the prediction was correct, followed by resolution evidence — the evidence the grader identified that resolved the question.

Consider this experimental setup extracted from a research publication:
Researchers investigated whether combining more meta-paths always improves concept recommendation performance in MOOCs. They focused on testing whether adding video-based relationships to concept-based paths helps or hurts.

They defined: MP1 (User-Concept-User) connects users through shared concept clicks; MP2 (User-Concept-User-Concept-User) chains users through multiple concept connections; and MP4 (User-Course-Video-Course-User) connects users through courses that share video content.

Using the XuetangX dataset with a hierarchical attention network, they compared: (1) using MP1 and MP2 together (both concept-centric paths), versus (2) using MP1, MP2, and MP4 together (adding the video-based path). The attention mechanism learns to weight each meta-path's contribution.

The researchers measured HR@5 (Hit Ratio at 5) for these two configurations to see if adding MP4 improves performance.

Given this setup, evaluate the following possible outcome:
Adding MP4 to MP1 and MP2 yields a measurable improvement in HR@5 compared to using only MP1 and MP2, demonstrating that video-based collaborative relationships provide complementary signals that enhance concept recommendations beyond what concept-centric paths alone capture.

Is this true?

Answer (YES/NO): NO